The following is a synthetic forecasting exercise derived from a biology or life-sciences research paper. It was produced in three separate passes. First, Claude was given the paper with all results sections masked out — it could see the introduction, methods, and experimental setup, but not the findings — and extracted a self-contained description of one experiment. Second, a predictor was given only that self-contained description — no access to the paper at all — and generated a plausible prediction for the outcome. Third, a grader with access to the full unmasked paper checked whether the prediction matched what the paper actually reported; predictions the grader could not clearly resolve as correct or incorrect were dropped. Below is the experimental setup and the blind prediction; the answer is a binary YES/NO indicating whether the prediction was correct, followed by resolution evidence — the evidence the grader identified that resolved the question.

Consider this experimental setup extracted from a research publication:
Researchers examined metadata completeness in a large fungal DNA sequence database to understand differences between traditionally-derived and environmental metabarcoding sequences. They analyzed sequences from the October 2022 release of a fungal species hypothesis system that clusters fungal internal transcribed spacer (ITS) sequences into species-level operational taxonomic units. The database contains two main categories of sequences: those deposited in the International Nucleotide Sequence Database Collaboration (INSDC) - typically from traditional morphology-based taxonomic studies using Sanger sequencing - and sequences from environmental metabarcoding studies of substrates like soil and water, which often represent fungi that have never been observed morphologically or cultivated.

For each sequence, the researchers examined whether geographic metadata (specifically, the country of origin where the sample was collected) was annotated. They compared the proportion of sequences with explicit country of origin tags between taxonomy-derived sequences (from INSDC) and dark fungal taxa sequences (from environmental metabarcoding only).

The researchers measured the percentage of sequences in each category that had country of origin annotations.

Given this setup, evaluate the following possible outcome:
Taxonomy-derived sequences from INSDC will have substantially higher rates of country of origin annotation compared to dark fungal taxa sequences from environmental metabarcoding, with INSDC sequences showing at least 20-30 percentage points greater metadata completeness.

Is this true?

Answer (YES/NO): NO